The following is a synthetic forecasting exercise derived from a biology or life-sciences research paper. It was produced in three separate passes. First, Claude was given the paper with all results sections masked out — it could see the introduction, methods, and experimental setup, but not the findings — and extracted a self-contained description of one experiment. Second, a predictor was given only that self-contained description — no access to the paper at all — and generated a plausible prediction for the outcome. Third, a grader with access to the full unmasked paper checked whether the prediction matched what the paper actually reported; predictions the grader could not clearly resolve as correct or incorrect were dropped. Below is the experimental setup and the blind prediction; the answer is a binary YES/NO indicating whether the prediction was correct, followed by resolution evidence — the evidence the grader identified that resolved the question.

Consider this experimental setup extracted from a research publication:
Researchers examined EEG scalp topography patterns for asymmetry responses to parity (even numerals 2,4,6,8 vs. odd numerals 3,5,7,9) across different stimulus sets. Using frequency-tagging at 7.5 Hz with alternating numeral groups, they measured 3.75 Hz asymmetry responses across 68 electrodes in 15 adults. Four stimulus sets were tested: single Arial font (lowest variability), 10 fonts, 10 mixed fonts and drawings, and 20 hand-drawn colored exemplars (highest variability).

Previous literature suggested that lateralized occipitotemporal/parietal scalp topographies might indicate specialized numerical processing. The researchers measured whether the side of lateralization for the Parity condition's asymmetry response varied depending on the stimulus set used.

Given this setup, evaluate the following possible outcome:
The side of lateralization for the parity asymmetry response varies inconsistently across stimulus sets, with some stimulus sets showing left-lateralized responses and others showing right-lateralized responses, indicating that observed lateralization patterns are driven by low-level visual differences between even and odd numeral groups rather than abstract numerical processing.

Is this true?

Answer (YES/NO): YES